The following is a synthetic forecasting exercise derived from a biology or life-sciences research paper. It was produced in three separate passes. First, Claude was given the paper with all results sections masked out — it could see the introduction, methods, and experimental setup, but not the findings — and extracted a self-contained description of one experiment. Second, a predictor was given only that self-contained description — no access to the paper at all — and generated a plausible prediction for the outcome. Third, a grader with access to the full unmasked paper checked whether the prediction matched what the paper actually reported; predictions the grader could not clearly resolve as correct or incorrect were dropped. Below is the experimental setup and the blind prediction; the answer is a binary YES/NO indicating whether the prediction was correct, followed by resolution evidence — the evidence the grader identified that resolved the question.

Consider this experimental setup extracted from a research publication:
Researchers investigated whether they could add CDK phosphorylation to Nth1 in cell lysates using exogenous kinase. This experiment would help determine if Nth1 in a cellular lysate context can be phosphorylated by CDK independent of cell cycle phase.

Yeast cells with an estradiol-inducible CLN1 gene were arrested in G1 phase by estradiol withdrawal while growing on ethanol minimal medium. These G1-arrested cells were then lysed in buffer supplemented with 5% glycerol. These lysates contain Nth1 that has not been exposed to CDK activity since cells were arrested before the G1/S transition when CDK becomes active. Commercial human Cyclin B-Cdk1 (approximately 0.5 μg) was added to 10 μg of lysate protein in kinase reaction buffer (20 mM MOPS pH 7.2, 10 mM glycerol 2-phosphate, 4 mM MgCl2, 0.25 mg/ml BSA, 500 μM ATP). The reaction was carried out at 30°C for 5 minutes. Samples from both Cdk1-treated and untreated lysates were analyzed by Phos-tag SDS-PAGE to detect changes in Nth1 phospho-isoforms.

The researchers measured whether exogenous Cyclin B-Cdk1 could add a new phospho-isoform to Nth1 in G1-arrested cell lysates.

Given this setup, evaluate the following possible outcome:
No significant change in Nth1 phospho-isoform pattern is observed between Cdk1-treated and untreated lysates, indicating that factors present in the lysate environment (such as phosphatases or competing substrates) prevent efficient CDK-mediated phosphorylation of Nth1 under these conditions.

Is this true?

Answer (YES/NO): NO